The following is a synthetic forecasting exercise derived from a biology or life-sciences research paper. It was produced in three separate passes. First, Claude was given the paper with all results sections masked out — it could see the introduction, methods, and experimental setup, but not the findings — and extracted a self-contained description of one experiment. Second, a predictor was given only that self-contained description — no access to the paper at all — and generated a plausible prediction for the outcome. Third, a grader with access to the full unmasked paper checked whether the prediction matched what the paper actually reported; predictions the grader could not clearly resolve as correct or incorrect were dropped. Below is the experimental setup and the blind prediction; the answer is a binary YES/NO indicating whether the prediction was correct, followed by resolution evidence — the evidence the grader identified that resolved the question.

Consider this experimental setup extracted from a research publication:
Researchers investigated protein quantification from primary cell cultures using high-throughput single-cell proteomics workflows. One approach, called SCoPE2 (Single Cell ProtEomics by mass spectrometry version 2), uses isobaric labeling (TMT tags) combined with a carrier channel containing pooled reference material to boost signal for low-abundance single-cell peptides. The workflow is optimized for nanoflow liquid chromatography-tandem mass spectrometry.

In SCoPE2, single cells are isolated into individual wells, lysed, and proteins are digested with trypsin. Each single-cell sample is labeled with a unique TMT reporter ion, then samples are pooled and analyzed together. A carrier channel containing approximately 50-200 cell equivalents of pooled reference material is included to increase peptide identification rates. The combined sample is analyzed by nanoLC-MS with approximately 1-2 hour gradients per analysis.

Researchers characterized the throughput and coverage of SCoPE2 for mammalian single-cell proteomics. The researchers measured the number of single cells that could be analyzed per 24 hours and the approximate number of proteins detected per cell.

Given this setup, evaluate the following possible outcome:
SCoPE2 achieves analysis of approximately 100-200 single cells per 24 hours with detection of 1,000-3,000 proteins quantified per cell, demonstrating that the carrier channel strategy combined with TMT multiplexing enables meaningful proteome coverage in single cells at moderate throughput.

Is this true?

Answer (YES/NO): YES